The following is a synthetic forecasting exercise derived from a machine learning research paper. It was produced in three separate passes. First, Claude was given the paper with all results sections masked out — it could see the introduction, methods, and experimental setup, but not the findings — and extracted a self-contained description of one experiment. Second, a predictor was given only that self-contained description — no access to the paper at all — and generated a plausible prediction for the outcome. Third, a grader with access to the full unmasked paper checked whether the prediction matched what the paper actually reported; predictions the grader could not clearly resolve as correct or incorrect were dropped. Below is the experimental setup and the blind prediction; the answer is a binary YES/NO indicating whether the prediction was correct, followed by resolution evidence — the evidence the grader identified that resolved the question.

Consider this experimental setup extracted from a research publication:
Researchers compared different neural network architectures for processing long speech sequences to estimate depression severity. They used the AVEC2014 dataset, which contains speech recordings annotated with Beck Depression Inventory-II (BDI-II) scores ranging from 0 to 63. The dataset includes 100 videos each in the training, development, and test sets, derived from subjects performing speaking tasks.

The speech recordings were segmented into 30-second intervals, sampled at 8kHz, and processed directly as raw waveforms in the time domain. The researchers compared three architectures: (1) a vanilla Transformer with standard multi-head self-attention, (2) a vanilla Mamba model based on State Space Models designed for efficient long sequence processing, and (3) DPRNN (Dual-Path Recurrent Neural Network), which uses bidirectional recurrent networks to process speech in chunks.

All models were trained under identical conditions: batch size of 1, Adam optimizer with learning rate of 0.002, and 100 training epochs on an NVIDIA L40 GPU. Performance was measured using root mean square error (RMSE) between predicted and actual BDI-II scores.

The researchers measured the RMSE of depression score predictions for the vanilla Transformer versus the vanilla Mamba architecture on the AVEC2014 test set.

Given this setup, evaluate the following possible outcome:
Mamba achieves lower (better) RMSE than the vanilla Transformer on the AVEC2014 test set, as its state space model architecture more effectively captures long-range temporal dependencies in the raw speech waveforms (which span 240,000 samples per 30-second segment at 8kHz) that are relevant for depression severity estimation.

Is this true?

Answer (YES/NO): YES